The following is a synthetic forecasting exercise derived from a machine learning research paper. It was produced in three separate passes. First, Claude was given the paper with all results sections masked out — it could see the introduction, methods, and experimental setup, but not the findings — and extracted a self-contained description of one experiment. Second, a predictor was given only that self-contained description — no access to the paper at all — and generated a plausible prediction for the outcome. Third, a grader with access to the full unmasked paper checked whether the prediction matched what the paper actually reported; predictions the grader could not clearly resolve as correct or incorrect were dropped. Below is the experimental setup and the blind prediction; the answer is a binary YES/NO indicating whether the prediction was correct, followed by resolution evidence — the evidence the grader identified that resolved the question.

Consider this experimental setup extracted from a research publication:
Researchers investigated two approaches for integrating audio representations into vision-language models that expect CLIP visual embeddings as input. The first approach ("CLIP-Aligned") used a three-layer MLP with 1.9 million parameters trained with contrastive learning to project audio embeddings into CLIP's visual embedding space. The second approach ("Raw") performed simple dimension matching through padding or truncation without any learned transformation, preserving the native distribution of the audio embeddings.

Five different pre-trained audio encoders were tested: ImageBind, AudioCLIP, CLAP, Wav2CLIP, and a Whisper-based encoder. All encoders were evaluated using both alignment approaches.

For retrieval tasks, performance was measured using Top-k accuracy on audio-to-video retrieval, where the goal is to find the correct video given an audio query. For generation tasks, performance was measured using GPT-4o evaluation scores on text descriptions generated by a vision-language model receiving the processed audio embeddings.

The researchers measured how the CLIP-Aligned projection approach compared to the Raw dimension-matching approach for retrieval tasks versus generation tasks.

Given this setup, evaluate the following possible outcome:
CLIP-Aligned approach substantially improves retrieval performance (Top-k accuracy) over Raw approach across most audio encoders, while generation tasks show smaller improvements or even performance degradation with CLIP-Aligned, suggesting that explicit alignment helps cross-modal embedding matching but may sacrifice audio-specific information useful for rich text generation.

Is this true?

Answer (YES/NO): YES